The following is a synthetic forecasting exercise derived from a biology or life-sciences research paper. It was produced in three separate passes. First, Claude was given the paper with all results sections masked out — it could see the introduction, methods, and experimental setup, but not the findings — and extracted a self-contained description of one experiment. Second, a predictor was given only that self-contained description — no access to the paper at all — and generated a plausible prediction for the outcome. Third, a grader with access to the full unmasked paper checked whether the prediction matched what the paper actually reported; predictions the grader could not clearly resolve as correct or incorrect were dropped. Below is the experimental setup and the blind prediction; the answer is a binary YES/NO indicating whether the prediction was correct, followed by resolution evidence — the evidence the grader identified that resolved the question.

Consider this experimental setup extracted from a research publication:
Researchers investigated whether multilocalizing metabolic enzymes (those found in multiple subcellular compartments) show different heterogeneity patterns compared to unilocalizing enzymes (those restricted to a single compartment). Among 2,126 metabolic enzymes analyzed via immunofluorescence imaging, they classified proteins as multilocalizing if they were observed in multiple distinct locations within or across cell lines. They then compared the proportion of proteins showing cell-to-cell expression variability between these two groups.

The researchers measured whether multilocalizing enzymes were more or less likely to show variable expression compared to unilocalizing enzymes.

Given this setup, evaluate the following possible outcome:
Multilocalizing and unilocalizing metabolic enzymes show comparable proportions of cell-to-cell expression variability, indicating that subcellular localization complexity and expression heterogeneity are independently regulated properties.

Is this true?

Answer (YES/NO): NO